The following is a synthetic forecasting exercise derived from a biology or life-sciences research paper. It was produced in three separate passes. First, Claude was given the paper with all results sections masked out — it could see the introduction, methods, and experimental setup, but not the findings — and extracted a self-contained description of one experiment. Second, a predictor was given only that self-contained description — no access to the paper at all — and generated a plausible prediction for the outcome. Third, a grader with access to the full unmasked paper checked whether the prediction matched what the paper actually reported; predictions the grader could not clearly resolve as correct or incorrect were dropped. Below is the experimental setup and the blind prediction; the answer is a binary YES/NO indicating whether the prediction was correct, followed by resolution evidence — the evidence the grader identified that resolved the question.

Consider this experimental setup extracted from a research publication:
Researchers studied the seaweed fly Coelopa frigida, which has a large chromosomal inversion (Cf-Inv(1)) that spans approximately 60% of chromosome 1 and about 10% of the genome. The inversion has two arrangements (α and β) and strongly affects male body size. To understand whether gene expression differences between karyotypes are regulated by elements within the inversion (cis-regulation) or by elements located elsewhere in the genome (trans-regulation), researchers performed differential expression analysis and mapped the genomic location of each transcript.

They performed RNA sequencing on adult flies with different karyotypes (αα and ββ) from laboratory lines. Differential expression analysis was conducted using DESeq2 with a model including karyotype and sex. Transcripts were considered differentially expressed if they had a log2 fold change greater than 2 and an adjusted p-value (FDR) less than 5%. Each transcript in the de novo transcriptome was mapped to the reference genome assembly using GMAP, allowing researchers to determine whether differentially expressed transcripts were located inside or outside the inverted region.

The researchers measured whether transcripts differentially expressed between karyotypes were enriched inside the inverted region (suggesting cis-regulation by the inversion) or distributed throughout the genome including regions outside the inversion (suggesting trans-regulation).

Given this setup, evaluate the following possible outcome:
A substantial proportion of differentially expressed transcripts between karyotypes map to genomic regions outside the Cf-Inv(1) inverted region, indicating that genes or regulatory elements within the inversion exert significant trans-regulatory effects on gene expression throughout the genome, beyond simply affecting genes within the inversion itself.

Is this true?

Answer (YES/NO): YES